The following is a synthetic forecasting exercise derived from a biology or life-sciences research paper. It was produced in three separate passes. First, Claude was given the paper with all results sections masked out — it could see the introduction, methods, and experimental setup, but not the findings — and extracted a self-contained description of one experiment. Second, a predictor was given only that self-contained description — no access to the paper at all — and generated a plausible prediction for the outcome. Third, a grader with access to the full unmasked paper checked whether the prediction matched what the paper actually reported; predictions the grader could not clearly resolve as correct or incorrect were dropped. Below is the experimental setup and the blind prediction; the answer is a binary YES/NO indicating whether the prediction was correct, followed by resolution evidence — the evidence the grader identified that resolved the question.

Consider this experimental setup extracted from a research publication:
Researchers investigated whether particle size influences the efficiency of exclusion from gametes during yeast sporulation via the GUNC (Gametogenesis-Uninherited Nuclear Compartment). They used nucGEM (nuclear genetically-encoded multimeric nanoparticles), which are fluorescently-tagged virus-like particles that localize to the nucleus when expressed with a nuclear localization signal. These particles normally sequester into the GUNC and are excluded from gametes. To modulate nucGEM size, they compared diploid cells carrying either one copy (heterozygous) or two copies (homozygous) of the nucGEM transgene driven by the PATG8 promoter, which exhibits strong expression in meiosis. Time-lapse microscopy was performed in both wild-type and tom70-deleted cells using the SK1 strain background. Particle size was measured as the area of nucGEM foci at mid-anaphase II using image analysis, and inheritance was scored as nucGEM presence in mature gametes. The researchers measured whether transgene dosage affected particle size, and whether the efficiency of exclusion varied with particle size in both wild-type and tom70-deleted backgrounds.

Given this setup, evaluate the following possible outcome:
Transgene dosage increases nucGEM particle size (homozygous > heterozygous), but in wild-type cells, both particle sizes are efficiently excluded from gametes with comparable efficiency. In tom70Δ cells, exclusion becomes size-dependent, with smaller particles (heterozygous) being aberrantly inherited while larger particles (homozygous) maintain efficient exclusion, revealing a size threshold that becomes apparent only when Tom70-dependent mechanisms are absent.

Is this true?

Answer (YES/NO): NO